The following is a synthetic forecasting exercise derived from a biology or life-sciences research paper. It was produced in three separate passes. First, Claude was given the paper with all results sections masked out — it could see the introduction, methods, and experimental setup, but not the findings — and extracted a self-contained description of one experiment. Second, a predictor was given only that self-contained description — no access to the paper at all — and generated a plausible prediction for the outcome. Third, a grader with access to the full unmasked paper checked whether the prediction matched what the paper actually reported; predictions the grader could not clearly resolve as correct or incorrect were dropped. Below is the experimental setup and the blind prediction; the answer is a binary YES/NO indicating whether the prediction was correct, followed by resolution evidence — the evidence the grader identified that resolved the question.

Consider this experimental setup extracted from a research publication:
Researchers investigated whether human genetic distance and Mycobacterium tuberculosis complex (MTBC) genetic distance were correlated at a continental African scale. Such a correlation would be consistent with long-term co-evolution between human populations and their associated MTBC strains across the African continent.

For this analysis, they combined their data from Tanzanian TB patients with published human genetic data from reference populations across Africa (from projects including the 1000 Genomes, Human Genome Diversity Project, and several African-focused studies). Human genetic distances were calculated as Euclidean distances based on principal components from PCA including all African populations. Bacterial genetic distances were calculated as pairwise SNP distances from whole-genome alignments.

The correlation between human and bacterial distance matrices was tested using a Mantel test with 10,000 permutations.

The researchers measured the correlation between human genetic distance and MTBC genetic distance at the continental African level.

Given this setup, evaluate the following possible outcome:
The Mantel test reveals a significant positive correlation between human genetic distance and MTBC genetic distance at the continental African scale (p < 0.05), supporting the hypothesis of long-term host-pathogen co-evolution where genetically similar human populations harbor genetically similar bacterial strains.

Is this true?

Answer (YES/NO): NO